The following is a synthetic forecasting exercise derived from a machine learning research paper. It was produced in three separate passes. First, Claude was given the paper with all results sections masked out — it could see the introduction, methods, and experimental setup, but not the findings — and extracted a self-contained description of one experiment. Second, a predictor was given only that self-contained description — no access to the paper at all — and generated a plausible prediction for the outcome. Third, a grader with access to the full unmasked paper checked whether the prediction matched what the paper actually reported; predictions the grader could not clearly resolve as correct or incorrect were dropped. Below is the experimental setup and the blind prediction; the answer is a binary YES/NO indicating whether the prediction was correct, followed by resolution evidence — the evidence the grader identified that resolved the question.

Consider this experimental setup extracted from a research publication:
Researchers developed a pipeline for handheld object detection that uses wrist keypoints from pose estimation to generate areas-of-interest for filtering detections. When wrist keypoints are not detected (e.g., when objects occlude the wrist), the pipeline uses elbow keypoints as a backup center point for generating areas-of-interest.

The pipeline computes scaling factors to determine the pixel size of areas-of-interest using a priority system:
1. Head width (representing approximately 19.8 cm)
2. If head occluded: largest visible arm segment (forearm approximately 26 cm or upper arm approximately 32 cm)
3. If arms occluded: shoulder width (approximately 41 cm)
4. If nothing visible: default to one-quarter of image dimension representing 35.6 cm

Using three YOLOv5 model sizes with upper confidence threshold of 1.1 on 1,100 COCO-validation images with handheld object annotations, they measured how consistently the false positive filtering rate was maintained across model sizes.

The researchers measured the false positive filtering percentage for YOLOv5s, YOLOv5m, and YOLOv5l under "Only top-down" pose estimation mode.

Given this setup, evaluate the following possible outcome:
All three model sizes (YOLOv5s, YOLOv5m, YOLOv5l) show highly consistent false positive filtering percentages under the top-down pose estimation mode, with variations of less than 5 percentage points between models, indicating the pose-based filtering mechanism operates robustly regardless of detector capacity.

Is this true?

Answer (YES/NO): YES